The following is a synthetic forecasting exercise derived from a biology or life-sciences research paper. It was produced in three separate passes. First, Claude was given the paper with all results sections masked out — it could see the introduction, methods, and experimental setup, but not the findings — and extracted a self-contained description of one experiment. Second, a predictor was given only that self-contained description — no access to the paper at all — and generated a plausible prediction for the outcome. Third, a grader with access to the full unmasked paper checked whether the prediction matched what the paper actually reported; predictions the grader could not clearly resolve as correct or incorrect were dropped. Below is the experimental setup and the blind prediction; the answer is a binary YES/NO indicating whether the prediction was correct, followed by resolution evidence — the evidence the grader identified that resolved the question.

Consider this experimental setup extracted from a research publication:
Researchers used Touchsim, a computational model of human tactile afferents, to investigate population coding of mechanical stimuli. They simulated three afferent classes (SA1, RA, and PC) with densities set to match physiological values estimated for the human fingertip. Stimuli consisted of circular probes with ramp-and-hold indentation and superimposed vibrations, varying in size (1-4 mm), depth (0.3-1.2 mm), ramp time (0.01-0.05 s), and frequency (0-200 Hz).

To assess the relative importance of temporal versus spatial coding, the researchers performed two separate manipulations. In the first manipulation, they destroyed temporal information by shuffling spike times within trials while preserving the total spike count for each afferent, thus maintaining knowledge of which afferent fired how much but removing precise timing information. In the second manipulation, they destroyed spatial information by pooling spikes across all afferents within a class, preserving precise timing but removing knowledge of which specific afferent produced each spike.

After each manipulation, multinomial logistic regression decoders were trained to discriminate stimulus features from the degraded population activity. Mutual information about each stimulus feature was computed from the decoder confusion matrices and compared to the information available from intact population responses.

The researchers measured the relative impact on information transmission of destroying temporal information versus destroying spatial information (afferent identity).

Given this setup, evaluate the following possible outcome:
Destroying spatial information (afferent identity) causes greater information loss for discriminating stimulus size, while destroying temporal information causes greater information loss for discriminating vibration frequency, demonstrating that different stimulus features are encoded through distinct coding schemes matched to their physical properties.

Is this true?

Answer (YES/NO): YES